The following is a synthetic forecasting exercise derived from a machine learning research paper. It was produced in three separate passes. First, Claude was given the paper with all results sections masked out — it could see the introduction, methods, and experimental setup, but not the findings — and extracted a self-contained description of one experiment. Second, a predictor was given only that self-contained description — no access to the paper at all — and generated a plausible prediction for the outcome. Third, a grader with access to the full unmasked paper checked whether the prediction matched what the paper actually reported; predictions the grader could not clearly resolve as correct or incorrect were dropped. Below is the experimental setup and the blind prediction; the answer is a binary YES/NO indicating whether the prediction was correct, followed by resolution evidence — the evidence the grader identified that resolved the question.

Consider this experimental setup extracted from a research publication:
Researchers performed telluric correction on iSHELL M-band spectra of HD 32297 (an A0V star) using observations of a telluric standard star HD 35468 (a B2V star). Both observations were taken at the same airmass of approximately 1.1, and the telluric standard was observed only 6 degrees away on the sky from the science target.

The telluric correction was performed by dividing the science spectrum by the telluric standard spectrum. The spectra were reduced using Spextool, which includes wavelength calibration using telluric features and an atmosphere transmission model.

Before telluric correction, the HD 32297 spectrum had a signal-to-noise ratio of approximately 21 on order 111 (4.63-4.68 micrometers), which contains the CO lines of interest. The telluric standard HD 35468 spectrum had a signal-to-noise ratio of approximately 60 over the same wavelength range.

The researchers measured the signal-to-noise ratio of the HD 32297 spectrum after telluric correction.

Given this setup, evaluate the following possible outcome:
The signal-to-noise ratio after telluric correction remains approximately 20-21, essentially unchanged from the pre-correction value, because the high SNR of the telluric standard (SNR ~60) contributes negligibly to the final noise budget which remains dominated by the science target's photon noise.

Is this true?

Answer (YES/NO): NO